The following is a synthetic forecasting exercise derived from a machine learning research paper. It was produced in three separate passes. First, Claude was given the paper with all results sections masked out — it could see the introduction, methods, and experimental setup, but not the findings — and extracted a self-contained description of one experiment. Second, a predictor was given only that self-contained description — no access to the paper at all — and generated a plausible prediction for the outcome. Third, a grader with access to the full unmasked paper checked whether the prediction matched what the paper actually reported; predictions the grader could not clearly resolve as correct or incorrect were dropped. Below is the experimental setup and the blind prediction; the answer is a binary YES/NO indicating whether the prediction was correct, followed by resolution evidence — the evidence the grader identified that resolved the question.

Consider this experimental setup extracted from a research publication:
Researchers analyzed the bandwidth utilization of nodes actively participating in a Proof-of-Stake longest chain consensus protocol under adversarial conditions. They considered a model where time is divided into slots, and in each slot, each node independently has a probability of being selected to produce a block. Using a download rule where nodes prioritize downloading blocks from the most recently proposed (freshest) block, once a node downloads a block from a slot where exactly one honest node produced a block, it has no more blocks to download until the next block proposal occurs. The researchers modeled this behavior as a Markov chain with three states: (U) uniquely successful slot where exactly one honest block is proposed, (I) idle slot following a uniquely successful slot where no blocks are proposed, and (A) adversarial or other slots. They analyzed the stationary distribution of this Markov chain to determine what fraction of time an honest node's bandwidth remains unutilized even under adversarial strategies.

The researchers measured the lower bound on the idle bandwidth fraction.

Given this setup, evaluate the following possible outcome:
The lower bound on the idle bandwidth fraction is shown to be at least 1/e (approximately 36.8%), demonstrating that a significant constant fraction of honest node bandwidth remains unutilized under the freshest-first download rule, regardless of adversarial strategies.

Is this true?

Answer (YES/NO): NO